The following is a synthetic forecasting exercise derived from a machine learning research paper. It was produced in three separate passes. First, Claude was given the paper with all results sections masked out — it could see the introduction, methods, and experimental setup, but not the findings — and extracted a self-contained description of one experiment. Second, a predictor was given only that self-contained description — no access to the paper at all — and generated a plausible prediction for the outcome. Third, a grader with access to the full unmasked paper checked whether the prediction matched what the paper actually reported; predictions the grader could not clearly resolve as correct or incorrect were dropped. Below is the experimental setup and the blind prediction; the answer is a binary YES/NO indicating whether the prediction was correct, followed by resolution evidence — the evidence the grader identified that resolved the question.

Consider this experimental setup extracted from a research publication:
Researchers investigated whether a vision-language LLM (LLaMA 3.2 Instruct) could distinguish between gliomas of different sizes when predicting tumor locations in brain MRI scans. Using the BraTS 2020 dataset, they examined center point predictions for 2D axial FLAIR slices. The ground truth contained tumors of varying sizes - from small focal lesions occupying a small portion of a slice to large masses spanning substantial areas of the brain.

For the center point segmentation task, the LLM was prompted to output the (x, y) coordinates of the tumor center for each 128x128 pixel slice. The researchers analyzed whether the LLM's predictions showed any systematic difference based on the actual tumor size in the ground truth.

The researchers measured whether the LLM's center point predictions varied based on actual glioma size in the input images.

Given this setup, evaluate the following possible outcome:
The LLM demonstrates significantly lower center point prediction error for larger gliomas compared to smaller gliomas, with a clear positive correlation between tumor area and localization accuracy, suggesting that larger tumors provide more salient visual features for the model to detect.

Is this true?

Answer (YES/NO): NO